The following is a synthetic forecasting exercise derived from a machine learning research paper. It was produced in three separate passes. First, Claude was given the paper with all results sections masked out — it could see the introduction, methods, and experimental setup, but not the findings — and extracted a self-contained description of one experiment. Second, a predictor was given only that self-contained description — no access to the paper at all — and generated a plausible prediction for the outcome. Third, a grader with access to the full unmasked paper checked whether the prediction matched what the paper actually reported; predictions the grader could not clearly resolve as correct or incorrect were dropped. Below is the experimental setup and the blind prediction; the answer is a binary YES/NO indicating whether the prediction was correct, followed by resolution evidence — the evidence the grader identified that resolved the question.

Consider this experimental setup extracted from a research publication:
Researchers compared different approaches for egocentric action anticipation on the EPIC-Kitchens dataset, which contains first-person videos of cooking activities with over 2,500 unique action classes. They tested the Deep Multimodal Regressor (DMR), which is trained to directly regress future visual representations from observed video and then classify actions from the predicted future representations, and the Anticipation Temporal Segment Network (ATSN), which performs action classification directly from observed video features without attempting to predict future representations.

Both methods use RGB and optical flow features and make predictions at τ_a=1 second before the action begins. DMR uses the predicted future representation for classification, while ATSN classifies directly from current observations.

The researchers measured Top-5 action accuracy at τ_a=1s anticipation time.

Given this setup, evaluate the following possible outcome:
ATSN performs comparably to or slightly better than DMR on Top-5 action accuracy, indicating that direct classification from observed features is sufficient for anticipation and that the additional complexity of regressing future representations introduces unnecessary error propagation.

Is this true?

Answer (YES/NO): NO